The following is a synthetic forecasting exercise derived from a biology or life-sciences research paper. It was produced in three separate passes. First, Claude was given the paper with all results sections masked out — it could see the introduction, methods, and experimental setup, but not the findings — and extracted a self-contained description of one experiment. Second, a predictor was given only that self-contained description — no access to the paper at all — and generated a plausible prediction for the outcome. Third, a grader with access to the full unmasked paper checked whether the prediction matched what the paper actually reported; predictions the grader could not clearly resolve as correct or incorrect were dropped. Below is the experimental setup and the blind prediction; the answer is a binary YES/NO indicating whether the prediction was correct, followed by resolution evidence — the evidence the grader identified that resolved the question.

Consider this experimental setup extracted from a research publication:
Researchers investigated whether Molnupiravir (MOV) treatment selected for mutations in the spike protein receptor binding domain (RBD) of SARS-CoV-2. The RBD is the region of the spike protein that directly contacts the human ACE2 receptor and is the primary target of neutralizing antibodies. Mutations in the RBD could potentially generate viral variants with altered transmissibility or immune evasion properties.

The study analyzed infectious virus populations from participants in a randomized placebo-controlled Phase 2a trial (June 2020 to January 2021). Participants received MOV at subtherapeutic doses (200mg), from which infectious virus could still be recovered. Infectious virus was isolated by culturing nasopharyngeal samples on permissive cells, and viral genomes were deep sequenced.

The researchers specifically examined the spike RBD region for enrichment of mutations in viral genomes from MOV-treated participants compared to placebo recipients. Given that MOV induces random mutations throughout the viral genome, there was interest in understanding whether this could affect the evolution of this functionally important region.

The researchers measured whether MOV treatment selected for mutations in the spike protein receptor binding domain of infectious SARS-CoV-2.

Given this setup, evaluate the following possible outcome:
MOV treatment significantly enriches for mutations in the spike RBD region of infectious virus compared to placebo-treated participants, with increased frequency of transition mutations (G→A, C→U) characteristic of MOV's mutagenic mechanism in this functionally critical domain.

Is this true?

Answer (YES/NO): NO